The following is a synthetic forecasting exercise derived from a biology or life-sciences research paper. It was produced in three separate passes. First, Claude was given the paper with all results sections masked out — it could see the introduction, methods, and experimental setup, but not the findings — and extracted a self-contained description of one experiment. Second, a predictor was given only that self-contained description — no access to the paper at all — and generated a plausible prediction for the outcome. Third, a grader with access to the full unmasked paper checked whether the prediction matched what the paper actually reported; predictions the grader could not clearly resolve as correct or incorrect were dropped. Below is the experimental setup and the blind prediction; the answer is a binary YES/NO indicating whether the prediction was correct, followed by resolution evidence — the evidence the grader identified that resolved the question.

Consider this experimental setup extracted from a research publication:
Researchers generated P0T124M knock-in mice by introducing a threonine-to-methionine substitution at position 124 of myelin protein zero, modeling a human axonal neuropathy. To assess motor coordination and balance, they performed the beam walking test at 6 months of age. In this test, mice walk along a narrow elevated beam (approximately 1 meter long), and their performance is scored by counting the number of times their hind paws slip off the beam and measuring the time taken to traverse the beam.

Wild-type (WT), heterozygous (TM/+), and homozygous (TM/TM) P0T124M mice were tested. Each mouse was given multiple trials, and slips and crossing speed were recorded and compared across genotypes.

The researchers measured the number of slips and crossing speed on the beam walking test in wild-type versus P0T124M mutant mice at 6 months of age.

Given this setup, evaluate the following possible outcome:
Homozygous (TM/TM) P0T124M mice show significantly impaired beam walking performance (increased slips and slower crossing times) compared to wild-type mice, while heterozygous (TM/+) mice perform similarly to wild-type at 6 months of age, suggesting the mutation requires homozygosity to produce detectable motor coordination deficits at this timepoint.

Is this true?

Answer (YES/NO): NO